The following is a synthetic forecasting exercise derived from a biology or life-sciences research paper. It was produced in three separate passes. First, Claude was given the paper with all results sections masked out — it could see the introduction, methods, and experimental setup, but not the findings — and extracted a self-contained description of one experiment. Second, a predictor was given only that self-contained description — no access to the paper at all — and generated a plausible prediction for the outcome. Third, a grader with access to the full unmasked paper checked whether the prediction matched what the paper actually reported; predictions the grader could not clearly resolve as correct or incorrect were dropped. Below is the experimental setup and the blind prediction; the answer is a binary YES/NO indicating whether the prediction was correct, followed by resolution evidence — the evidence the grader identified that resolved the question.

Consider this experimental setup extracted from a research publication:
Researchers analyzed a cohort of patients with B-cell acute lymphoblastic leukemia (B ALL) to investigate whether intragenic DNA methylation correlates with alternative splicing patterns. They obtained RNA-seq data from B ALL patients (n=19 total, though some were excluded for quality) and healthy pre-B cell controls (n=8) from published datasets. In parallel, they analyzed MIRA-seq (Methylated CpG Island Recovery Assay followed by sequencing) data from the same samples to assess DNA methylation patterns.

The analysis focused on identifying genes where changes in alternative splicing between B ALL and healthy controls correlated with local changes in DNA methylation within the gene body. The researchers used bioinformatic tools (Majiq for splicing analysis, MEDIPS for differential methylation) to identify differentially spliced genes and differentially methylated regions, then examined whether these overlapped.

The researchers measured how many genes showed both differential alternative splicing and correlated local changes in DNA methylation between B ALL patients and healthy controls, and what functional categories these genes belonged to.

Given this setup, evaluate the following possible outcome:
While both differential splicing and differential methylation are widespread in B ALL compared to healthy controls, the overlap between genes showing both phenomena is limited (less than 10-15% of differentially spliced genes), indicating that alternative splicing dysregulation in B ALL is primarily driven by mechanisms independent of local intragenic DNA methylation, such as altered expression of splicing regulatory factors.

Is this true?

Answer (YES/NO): YES